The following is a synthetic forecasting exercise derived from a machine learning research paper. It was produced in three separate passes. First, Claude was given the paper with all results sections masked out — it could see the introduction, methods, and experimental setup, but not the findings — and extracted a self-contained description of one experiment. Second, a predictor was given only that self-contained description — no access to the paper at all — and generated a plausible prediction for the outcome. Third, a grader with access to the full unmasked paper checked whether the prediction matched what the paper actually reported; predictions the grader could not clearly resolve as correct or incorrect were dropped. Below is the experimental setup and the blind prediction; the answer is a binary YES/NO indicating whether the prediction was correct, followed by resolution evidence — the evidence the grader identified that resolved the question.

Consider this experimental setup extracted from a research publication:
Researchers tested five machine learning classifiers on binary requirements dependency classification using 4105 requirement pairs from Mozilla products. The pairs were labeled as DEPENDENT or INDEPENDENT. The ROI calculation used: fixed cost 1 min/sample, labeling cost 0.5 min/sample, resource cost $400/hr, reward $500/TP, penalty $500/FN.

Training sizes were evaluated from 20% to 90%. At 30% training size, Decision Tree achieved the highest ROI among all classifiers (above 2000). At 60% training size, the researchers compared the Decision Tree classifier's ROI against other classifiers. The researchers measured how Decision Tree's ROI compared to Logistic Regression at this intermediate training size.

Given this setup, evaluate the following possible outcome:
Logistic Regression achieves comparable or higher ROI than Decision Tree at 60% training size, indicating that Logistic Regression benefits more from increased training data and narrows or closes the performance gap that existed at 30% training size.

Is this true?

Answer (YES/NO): YES